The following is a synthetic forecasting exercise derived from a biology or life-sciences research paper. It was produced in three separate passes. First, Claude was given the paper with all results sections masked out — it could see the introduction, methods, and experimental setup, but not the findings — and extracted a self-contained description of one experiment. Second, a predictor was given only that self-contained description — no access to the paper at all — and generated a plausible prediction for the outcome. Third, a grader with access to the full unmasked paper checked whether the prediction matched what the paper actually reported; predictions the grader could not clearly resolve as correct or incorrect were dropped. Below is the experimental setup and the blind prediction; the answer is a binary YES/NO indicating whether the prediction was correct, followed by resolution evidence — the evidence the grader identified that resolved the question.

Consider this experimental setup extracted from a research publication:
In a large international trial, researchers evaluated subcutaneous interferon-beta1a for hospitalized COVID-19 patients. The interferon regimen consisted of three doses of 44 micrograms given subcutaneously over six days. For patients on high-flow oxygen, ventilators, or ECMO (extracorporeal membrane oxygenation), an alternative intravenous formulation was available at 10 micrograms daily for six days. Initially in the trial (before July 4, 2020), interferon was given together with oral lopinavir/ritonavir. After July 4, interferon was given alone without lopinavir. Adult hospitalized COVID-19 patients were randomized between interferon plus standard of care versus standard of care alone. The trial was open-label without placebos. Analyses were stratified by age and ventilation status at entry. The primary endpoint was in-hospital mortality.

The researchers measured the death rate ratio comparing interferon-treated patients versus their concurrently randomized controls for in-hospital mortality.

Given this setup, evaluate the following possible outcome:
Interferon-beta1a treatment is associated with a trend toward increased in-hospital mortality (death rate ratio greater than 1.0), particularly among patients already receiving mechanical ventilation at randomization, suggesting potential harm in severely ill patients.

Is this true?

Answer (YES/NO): NO